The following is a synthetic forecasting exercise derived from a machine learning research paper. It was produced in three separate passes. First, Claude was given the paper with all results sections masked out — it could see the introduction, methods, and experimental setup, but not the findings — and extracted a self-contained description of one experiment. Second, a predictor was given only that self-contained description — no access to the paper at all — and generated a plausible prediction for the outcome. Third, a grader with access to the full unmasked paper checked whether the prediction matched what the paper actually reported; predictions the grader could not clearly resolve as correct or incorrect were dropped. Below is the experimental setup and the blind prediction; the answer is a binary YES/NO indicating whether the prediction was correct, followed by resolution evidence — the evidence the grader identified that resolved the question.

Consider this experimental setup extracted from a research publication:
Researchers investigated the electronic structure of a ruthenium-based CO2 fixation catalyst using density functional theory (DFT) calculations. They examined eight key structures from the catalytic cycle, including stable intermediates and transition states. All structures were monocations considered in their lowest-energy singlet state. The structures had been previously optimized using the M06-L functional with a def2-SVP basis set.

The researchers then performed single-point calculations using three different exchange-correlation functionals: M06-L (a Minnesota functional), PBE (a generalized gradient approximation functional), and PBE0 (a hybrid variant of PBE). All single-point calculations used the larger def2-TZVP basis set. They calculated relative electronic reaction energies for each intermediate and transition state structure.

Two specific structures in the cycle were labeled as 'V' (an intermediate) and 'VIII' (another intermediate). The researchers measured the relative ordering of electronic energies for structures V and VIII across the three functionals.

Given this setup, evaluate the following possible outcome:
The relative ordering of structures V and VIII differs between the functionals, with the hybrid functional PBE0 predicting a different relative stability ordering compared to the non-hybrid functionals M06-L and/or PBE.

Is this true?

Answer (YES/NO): NO